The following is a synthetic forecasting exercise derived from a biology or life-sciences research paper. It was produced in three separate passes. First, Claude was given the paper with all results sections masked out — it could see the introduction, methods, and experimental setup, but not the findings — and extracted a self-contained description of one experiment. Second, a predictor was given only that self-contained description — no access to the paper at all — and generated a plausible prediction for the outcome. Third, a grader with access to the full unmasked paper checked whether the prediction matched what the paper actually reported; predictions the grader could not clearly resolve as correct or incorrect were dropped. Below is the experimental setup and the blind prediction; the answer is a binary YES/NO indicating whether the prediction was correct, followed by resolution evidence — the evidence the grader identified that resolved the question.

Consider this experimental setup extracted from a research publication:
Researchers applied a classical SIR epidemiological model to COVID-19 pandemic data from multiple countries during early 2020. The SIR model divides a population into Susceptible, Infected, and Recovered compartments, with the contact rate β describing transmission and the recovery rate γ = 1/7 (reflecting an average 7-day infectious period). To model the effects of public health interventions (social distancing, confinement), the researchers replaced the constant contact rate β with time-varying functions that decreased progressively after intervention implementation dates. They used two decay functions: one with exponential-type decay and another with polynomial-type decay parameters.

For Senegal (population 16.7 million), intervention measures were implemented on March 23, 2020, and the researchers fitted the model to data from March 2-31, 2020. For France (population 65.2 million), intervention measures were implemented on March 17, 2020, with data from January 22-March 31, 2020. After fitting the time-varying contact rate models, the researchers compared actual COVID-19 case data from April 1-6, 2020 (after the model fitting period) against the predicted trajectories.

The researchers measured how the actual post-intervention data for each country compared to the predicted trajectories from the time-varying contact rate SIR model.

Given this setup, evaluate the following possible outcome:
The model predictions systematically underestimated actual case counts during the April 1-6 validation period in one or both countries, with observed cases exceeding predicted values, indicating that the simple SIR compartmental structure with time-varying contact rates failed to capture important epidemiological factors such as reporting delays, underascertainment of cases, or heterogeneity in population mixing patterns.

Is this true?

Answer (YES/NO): NO